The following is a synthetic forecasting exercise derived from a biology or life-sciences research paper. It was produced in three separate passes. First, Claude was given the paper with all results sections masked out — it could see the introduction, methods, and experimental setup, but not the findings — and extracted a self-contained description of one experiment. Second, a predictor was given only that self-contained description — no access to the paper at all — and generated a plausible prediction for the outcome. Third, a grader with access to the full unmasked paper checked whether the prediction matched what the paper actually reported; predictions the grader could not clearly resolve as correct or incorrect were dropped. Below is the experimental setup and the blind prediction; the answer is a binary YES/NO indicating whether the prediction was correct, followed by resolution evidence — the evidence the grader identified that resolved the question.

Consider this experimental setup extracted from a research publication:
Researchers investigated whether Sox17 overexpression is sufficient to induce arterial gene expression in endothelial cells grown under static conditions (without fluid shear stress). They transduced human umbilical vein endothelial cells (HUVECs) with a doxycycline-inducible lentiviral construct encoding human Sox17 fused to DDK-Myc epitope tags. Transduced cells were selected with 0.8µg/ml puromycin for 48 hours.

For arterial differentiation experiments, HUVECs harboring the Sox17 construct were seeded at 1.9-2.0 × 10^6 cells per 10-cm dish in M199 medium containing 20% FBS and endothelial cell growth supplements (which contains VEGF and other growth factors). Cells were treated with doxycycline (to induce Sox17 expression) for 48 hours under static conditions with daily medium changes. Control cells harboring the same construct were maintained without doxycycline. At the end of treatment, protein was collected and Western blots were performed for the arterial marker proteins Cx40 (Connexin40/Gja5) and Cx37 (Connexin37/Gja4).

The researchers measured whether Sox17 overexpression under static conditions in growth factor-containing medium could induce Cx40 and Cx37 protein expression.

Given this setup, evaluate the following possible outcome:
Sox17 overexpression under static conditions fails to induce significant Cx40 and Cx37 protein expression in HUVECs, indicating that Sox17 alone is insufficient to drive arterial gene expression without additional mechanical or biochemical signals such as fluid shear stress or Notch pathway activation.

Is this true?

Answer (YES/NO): NO